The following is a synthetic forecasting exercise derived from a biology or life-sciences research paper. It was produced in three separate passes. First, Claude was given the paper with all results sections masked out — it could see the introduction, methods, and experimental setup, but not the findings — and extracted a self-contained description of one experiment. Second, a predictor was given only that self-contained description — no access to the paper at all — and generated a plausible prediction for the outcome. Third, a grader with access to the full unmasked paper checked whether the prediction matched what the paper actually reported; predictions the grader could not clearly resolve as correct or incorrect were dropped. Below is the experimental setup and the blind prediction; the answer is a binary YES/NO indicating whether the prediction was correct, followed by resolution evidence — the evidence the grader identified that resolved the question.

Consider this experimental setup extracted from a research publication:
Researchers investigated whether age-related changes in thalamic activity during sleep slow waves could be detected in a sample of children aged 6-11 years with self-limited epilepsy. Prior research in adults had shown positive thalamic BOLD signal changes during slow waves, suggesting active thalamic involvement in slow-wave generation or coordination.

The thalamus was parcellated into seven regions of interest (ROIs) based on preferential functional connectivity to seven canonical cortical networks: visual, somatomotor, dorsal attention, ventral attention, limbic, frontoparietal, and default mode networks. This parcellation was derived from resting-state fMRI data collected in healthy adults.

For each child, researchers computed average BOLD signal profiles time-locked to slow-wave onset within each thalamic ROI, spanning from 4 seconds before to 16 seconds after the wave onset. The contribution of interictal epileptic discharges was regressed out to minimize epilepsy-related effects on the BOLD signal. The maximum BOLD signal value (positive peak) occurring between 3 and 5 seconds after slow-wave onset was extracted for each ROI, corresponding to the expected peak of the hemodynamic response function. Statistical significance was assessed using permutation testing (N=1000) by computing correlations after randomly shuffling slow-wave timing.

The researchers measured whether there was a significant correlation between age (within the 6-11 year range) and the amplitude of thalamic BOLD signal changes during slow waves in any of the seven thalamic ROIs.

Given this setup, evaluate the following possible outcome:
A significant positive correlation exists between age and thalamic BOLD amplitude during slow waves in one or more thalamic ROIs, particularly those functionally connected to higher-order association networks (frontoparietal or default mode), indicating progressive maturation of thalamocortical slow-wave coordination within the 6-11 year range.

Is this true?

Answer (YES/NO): YES